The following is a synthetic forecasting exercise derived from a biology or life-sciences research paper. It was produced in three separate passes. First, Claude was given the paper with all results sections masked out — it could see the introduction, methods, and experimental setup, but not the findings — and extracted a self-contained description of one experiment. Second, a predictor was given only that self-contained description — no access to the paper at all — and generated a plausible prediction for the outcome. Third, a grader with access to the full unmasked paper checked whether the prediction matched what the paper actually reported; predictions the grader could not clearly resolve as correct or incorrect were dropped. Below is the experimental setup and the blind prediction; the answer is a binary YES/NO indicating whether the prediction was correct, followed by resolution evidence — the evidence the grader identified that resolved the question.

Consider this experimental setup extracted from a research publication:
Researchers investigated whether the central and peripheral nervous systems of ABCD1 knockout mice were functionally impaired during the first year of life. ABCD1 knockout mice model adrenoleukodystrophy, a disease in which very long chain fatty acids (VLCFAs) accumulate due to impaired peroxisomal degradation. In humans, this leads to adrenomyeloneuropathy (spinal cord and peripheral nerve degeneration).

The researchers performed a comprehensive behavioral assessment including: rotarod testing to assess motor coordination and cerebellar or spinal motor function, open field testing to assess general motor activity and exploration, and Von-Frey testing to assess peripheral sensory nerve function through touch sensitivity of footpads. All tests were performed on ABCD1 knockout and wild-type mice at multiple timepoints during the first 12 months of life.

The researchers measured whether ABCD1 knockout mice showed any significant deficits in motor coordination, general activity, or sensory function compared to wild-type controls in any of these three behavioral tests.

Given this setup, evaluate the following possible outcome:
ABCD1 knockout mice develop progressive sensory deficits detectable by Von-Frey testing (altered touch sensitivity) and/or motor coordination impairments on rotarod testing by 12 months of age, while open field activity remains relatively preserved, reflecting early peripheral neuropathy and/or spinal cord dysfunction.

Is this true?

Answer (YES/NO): NO